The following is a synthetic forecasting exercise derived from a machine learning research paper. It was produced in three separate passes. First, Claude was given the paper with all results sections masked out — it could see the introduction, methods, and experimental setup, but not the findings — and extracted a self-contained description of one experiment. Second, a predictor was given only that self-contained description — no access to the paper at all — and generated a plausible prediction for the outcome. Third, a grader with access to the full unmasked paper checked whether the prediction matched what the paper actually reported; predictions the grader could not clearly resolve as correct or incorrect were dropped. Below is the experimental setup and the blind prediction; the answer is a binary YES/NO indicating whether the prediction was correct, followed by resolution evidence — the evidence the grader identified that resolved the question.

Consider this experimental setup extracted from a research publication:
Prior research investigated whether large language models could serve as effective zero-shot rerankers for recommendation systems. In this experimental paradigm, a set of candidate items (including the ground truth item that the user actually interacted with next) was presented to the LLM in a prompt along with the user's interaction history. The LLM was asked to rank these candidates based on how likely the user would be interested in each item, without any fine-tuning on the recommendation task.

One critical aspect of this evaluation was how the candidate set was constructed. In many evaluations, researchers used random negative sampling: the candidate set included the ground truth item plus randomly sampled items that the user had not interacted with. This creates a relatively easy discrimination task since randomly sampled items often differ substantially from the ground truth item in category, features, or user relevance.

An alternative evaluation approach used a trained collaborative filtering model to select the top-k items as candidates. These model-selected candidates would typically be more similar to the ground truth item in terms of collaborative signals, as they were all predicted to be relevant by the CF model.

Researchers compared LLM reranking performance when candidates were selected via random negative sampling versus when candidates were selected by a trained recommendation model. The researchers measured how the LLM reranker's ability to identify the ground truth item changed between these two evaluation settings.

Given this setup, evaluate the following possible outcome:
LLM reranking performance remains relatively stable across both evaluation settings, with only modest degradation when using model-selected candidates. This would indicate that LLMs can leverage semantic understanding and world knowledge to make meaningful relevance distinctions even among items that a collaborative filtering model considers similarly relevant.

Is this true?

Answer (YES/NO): NO